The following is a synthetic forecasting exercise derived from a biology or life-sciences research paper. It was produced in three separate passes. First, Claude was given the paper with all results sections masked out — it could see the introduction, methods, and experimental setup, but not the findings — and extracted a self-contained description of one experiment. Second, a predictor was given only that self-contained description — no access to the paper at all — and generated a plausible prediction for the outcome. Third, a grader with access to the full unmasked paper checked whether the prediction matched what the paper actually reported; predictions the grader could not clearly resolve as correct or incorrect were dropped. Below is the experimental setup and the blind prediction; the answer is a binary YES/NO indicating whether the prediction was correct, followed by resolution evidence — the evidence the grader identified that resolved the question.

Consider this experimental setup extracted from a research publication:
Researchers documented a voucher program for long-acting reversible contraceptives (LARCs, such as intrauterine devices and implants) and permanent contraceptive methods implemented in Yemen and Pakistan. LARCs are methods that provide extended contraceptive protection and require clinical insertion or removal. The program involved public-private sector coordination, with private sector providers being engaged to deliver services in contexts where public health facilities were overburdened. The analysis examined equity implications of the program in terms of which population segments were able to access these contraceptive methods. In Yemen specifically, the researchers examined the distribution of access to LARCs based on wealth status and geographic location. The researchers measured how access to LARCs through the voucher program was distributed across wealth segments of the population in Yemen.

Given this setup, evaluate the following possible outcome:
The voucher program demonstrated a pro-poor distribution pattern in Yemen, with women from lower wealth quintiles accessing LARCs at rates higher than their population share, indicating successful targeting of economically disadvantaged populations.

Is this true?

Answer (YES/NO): NO